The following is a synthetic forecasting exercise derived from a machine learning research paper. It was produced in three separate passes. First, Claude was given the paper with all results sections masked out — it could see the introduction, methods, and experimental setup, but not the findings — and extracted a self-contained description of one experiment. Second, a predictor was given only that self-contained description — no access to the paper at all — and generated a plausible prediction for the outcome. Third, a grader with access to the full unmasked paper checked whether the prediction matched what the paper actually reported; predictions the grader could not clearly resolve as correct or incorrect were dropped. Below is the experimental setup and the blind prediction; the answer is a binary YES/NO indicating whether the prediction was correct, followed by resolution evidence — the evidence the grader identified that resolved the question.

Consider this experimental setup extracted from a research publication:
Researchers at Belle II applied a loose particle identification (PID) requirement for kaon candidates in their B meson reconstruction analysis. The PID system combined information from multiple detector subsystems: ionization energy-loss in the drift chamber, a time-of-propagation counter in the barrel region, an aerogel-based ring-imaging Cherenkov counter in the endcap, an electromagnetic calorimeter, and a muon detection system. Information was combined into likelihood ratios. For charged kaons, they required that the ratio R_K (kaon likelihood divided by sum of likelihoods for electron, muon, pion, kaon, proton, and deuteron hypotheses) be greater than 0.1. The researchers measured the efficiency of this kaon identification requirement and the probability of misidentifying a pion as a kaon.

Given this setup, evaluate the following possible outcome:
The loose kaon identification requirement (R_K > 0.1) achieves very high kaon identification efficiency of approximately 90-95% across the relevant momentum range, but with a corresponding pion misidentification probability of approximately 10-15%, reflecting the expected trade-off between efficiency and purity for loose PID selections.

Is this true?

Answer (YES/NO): NO